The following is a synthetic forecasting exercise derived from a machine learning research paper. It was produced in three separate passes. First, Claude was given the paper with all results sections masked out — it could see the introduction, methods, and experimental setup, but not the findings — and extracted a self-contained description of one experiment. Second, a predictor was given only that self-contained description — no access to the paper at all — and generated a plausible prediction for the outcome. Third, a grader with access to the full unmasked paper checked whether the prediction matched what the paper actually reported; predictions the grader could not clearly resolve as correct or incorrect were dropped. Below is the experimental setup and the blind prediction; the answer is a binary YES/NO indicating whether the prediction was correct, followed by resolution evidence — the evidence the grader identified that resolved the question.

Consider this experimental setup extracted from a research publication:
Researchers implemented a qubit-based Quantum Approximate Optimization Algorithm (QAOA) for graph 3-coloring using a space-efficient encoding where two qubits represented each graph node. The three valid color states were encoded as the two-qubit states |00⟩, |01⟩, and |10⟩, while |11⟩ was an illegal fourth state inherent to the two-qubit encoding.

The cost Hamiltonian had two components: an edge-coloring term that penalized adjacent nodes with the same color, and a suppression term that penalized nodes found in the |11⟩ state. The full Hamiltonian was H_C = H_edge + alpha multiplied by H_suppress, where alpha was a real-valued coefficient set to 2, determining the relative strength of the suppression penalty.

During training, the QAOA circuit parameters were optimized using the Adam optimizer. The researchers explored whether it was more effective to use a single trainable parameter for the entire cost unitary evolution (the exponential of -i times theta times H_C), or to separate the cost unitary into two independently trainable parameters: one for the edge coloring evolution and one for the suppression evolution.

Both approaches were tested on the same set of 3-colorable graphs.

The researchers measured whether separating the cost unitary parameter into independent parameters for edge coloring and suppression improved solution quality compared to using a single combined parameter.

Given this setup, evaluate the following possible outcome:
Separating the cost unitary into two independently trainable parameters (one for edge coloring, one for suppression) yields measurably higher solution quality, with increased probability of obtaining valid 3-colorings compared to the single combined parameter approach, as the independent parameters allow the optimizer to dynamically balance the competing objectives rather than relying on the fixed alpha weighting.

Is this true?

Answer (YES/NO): YES